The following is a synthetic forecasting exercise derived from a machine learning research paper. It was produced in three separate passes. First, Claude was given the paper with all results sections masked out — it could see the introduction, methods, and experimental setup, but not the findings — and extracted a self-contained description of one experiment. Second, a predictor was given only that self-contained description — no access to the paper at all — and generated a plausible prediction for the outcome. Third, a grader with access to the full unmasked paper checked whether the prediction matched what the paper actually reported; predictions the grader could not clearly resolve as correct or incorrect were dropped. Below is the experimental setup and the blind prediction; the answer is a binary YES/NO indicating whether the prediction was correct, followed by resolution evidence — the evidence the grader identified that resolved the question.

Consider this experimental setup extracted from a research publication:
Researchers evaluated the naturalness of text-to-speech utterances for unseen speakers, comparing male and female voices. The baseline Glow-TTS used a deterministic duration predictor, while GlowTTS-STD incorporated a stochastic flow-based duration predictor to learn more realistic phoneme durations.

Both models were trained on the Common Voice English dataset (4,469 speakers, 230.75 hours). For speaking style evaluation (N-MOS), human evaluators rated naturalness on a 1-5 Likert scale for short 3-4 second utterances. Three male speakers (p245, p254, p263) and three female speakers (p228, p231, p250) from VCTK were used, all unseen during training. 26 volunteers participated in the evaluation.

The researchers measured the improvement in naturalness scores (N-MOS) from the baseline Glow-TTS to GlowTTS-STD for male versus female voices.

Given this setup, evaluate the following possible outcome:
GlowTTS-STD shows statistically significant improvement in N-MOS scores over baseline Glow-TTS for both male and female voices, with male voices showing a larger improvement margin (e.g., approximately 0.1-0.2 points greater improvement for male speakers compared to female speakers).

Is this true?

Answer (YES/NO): NO